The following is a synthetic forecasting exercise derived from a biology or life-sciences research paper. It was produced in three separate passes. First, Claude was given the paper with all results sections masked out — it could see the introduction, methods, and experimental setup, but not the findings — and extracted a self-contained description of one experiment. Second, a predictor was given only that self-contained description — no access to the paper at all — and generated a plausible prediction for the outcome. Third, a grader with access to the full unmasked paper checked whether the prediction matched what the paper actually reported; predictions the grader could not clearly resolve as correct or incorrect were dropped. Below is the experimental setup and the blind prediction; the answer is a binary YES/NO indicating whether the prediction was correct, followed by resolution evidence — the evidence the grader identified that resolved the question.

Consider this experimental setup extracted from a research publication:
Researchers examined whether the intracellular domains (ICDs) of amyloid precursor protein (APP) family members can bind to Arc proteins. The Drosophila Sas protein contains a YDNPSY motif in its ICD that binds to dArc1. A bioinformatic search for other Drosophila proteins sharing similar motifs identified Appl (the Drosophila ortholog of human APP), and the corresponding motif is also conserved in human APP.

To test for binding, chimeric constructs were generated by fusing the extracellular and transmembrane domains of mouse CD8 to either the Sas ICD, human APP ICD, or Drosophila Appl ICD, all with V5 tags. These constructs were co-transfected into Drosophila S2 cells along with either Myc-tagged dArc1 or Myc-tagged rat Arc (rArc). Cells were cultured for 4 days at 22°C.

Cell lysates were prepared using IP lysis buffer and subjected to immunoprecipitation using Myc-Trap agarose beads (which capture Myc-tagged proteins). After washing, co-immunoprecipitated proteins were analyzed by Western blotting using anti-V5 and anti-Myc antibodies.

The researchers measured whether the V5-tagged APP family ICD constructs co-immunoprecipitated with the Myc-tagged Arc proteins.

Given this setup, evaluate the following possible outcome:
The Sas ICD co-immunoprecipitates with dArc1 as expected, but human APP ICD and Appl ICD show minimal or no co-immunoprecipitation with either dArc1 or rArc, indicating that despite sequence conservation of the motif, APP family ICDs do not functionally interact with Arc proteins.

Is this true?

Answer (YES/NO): NO